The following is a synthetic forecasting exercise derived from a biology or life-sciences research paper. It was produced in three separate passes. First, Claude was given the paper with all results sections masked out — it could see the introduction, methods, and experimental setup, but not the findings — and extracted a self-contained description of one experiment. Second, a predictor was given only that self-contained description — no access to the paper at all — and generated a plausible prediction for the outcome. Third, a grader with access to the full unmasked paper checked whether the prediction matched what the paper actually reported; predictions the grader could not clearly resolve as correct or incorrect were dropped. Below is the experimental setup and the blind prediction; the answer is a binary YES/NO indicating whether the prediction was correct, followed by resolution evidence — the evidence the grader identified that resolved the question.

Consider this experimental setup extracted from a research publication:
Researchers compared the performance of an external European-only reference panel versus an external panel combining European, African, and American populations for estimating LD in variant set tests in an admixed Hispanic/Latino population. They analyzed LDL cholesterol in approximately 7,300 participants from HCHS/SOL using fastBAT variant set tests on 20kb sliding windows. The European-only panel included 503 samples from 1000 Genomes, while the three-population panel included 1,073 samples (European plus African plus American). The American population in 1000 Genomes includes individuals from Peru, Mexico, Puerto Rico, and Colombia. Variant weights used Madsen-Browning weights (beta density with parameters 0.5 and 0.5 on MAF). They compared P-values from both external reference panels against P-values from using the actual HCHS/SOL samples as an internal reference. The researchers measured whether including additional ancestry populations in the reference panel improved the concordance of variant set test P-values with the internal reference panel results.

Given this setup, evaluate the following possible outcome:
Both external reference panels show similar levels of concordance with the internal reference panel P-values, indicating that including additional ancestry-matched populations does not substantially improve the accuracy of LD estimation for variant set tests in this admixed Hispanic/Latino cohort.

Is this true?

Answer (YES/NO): NO